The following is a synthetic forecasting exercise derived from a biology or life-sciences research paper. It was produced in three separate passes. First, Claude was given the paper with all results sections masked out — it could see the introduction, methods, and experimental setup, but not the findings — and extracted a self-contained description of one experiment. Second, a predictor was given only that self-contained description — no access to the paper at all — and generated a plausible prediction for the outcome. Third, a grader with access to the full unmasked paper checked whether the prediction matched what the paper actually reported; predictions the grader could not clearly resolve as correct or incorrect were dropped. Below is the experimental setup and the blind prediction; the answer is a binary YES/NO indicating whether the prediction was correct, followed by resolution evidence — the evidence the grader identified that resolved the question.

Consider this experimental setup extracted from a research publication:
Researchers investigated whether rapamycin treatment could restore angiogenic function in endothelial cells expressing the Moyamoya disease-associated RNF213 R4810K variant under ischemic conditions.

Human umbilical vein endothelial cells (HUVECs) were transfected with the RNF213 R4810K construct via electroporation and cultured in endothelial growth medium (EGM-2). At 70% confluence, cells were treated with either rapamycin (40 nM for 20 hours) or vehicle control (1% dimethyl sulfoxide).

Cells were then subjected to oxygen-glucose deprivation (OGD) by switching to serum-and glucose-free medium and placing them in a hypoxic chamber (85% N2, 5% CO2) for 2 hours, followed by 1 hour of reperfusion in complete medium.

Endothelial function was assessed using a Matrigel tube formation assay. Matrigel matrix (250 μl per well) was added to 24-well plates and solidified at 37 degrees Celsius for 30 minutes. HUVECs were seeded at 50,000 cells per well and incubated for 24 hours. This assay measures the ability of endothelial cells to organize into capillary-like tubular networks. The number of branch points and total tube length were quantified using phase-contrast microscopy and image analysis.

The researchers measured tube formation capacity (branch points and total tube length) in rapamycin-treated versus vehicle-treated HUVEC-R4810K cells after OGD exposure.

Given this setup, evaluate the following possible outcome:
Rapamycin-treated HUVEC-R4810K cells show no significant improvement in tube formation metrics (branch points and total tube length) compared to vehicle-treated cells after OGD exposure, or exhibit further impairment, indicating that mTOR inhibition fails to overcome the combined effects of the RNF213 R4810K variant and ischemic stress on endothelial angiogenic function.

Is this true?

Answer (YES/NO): NO